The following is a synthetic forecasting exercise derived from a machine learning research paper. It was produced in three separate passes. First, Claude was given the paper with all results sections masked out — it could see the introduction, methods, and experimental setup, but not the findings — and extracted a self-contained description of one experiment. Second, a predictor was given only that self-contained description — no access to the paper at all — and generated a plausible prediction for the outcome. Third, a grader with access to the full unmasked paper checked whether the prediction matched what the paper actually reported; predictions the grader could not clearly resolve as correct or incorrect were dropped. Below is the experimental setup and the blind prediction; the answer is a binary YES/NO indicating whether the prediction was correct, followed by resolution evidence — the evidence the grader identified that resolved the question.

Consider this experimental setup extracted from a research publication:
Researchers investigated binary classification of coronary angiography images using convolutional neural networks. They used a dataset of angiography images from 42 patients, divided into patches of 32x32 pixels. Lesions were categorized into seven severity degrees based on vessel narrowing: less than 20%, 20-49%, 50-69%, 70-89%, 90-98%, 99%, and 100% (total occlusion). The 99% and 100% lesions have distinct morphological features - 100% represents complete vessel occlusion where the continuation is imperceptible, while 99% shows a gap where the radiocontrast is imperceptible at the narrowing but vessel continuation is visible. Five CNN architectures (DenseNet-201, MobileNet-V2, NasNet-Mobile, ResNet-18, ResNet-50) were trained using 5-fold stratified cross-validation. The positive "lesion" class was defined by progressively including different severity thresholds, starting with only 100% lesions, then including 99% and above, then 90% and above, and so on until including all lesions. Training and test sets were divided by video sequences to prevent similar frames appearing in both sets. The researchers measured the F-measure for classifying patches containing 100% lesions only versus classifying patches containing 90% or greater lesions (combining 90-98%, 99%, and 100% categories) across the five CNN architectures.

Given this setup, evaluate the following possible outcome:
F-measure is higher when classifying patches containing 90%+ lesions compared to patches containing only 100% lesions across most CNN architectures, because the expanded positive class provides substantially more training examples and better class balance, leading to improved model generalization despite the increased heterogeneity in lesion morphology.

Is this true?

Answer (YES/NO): NO